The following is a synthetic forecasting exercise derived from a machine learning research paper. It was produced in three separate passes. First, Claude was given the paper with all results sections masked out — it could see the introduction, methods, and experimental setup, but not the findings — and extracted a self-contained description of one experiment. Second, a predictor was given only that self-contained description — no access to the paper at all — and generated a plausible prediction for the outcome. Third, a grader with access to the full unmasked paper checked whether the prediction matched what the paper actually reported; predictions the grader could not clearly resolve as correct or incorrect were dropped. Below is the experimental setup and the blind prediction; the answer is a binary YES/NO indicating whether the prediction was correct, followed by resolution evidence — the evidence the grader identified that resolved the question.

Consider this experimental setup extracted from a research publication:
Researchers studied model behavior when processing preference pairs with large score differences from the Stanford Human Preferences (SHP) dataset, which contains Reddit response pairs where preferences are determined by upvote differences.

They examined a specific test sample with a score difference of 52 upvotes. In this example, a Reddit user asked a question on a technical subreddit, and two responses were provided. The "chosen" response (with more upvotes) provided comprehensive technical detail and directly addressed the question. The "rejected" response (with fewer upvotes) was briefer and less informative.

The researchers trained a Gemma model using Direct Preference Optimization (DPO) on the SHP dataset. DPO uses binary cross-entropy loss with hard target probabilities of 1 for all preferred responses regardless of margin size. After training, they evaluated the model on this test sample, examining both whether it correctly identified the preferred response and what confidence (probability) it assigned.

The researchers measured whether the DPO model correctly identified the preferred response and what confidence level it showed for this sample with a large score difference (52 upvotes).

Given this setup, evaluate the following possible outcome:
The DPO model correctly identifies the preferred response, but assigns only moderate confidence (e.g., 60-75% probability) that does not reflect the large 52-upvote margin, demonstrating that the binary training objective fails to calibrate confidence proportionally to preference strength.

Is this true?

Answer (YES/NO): NO